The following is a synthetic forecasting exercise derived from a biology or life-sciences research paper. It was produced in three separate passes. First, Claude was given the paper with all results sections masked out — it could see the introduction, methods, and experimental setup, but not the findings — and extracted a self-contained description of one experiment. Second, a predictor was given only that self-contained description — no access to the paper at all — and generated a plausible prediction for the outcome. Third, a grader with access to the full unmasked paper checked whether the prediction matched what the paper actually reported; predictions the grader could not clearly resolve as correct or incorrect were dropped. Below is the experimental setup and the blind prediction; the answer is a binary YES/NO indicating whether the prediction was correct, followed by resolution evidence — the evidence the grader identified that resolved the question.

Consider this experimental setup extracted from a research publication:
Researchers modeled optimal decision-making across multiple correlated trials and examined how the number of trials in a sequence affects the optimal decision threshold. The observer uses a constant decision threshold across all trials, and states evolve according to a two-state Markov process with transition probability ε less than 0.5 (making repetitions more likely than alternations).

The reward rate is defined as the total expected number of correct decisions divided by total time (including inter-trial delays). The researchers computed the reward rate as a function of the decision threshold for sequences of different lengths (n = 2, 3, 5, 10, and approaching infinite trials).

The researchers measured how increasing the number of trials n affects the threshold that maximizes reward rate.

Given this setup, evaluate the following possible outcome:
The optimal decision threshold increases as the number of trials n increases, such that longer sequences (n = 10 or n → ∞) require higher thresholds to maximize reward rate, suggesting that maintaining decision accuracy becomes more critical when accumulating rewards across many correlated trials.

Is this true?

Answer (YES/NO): YES